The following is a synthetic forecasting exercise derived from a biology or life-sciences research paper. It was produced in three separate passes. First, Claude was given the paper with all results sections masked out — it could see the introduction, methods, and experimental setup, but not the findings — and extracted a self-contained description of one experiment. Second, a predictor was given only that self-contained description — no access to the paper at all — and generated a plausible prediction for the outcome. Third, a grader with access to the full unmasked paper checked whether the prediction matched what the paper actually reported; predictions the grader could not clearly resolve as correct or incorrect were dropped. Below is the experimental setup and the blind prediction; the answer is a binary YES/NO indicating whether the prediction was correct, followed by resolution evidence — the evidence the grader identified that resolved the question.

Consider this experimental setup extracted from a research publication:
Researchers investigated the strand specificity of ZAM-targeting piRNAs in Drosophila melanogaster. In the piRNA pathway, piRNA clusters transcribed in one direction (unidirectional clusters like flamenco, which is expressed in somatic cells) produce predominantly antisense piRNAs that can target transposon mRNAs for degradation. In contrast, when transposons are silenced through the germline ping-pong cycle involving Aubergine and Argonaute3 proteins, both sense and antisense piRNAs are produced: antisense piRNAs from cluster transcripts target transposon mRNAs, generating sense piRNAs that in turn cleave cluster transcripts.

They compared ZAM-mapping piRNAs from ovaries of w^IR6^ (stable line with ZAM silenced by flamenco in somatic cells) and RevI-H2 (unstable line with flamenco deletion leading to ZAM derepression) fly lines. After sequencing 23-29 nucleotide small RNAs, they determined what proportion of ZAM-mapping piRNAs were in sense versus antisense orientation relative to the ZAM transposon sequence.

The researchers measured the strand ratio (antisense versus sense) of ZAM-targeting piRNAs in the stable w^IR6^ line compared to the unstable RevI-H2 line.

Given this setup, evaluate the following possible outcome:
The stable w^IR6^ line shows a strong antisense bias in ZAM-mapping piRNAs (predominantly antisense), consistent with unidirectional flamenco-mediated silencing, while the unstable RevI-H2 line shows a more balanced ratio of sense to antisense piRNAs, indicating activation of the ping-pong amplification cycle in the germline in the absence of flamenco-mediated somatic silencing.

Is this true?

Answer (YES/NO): YES